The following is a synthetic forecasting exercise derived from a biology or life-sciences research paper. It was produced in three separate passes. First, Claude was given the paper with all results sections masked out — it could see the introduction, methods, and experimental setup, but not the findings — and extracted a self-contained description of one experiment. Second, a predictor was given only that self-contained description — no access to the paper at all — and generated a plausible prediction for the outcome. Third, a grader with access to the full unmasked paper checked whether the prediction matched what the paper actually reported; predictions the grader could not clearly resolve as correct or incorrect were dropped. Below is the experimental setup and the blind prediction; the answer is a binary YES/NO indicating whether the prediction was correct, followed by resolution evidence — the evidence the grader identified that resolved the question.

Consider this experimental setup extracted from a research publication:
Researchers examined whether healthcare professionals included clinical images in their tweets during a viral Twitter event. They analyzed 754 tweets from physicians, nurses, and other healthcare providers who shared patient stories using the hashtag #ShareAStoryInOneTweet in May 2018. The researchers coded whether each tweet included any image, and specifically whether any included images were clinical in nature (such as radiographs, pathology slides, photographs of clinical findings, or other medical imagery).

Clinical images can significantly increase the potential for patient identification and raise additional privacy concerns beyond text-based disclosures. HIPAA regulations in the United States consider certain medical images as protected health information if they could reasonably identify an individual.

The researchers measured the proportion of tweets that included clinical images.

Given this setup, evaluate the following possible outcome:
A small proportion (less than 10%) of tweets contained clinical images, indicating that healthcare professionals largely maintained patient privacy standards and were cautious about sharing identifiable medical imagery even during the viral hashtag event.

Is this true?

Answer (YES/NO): YES